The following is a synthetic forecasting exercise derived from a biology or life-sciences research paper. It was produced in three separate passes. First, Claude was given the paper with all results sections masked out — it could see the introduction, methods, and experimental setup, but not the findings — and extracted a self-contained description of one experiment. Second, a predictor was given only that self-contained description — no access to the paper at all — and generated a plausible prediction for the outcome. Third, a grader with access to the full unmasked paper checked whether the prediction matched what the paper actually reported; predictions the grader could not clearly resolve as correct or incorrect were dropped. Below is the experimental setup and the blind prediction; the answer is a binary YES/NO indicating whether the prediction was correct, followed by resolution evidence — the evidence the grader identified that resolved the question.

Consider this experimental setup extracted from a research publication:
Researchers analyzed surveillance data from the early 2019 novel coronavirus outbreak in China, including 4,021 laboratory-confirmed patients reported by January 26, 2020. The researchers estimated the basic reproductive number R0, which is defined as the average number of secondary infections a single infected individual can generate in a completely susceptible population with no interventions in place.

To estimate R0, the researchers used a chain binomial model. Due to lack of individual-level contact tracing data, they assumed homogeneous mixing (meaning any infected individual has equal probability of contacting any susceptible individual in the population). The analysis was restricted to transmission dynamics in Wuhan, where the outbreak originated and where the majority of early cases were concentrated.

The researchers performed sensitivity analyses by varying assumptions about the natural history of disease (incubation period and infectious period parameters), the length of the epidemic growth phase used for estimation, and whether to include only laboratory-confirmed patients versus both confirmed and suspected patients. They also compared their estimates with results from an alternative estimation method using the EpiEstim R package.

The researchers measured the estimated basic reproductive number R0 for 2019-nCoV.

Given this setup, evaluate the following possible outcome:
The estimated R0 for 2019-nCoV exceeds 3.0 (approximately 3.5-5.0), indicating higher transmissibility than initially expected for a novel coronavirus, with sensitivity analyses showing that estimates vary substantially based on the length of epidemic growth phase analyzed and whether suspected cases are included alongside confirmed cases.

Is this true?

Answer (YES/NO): NO